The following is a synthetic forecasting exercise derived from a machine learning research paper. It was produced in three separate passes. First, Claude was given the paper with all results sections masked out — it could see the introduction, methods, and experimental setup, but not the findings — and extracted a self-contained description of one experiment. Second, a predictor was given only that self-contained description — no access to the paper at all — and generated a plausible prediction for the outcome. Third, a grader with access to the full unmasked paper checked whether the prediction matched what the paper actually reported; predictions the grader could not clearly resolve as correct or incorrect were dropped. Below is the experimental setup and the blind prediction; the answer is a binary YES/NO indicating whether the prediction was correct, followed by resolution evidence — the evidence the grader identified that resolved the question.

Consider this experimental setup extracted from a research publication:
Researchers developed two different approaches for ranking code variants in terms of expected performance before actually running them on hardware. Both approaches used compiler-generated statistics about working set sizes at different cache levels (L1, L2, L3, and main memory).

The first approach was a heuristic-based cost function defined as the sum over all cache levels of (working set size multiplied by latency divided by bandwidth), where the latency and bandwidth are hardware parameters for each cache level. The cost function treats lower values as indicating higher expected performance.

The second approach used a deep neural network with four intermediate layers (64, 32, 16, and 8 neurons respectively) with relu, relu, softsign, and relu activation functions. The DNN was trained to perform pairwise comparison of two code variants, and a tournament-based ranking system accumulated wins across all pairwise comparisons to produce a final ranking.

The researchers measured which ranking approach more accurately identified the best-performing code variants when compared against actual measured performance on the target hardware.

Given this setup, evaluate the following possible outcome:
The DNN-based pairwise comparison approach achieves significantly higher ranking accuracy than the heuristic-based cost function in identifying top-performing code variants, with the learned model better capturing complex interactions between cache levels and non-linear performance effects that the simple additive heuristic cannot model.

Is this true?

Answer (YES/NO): NO